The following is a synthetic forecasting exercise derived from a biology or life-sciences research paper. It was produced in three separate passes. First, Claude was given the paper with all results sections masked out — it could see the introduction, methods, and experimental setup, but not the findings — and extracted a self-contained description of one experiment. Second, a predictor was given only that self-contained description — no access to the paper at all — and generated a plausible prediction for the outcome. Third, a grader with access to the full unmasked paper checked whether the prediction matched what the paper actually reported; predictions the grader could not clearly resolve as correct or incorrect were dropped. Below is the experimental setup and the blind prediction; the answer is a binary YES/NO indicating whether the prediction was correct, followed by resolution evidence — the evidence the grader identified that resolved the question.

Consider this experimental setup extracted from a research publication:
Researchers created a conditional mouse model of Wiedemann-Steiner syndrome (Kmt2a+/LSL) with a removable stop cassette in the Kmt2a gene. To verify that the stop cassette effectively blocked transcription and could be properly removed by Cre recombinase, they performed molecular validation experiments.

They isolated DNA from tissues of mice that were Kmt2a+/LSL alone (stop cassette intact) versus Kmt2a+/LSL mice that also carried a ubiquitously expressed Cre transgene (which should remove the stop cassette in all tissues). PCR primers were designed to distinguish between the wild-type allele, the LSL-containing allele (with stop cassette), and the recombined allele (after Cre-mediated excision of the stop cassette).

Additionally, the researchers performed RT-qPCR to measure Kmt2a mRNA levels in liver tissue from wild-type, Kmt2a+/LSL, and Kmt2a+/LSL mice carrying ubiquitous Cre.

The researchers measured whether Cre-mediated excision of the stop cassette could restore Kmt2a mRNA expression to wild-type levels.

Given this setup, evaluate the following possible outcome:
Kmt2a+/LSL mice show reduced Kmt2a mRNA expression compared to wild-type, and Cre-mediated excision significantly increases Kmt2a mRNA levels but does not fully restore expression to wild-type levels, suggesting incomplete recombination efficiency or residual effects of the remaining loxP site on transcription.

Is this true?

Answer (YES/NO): NO